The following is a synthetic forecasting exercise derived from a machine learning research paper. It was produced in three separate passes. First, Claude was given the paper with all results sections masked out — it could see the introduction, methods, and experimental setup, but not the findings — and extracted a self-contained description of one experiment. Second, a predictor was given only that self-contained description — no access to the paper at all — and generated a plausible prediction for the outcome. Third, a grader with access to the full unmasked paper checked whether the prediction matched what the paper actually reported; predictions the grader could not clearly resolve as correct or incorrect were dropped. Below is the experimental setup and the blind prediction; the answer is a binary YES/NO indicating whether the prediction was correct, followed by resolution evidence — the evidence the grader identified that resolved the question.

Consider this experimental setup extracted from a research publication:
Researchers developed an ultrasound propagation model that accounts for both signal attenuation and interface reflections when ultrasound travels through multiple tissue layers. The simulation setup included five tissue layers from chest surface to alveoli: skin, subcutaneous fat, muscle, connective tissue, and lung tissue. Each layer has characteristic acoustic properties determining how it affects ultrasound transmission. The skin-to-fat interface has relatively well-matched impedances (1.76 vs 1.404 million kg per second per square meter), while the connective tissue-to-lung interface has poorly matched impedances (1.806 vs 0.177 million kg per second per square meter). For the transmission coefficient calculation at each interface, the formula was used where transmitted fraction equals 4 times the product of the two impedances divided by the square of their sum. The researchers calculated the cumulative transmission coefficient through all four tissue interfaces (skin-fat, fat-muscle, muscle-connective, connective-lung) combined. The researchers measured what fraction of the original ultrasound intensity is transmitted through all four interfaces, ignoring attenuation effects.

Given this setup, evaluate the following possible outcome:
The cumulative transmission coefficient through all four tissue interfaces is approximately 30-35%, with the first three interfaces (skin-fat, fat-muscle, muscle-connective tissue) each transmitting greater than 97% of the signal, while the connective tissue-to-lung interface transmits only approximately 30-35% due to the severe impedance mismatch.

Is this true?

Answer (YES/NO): YES